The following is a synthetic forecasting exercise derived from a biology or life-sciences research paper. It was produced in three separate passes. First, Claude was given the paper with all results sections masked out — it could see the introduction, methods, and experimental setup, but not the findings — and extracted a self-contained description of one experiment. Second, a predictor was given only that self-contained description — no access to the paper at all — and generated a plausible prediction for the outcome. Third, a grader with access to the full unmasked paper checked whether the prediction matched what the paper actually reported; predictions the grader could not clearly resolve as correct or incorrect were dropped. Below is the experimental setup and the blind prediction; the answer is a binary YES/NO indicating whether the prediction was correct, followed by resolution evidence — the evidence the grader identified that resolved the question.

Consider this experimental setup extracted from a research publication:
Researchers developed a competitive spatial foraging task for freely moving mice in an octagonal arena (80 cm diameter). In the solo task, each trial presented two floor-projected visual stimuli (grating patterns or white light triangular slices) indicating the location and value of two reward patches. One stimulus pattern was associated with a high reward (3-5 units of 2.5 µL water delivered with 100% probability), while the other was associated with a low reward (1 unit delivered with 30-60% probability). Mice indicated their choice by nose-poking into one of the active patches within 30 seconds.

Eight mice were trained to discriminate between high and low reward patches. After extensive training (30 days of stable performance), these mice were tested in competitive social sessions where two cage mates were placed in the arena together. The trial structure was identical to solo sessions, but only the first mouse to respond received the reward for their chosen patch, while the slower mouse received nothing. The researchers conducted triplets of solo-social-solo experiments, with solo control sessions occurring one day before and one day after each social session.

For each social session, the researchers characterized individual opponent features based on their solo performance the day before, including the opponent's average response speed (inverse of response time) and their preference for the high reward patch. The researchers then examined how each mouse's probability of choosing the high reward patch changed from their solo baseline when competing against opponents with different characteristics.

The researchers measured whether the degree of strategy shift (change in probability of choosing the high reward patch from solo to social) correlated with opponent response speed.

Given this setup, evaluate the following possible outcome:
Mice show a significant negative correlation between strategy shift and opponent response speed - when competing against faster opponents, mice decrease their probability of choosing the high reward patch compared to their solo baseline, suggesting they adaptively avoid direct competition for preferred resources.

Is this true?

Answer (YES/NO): YES